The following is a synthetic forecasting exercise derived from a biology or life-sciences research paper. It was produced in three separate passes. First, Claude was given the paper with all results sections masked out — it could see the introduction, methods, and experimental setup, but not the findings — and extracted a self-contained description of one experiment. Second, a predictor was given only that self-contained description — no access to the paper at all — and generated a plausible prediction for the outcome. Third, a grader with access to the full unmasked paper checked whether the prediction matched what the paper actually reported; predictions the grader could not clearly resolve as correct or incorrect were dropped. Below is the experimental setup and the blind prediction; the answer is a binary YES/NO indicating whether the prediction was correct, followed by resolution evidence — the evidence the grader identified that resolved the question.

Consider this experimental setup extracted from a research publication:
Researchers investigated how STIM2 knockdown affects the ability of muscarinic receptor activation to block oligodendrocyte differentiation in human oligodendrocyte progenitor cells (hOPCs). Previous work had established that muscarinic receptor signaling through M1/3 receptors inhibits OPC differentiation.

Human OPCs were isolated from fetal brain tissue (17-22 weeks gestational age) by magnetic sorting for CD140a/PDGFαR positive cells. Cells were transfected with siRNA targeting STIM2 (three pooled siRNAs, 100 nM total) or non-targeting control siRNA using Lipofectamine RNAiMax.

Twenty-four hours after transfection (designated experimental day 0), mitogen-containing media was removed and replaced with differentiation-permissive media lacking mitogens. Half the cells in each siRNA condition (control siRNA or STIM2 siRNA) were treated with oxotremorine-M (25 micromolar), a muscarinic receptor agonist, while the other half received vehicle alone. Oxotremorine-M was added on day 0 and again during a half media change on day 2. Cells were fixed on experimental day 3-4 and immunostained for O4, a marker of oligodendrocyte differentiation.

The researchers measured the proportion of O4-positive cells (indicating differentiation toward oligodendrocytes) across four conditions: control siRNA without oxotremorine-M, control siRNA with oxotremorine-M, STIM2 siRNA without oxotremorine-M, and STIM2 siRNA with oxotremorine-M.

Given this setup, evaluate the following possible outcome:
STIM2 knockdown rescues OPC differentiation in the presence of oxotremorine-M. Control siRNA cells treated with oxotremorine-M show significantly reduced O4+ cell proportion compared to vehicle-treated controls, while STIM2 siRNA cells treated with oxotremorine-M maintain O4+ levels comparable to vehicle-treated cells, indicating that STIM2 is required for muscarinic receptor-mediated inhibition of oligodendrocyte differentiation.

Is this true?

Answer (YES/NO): YES